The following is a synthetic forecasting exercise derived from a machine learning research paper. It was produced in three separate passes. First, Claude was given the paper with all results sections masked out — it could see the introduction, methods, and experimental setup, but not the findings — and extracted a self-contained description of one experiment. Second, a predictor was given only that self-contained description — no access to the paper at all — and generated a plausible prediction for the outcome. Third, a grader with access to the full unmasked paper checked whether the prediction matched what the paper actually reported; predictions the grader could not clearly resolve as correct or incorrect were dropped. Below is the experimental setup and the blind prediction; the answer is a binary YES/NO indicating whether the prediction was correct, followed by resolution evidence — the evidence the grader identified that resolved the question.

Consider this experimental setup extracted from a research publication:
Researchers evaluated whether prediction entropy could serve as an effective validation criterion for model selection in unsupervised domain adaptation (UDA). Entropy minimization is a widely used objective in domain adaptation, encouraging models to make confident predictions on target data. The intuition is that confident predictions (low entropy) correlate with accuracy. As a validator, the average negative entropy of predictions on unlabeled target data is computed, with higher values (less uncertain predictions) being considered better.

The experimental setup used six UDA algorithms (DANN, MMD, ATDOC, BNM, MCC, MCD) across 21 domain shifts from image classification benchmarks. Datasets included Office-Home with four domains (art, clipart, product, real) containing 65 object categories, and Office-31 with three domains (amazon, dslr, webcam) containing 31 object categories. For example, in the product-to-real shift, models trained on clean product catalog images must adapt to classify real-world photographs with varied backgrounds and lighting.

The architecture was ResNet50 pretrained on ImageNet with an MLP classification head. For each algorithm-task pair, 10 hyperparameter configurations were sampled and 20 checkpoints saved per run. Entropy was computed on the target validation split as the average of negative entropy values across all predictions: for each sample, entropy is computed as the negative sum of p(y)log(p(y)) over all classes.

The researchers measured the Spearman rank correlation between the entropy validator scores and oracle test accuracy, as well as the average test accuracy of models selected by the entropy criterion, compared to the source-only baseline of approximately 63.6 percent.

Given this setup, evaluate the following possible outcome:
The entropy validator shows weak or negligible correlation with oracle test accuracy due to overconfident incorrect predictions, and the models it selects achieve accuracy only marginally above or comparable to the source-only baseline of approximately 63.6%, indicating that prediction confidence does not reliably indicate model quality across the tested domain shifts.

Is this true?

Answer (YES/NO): NO